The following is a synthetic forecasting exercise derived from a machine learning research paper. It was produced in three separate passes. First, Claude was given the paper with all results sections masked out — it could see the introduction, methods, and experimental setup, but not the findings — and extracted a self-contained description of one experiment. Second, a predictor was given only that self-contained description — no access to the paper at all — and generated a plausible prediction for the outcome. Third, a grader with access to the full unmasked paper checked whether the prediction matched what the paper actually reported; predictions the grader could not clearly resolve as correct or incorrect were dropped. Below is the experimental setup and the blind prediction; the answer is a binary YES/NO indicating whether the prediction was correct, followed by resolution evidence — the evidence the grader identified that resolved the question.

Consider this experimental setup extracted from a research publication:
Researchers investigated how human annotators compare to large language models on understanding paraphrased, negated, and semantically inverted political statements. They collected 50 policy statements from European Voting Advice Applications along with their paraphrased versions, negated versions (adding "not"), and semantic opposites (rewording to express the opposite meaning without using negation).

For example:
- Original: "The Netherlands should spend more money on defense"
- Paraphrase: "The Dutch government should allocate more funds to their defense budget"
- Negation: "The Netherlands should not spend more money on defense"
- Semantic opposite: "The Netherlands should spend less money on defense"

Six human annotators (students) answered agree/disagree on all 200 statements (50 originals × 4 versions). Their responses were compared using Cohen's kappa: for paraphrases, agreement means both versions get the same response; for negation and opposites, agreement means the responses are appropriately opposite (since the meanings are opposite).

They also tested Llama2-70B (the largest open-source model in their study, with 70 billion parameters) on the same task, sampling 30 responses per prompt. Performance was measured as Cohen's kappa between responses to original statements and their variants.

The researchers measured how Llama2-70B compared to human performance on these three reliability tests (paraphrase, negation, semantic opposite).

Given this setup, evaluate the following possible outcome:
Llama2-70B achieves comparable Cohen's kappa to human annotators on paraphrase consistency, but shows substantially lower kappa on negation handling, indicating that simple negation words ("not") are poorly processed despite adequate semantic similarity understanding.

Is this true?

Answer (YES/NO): YES